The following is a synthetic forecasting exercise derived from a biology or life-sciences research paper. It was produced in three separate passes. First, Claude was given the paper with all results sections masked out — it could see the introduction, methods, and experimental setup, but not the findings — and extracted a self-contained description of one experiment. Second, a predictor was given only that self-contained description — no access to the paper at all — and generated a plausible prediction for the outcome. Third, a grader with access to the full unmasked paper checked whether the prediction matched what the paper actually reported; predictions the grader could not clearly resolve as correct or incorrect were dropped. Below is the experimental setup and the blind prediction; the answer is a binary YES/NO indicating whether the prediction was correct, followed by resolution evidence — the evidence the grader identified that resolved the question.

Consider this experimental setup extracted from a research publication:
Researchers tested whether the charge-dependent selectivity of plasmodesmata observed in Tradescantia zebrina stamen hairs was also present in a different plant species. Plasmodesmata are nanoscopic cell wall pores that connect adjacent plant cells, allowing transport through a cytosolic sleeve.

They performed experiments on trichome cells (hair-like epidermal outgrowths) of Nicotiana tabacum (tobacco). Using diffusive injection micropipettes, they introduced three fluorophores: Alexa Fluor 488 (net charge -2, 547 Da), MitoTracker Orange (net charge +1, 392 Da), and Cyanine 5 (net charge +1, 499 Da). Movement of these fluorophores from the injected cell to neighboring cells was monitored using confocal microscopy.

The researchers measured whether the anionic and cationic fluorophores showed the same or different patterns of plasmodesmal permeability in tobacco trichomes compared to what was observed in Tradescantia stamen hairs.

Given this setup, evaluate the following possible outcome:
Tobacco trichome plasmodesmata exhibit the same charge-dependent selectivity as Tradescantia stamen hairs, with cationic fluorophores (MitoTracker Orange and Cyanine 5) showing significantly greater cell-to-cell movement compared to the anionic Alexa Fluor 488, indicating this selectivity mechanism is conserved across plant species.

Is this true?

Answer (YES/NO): NO